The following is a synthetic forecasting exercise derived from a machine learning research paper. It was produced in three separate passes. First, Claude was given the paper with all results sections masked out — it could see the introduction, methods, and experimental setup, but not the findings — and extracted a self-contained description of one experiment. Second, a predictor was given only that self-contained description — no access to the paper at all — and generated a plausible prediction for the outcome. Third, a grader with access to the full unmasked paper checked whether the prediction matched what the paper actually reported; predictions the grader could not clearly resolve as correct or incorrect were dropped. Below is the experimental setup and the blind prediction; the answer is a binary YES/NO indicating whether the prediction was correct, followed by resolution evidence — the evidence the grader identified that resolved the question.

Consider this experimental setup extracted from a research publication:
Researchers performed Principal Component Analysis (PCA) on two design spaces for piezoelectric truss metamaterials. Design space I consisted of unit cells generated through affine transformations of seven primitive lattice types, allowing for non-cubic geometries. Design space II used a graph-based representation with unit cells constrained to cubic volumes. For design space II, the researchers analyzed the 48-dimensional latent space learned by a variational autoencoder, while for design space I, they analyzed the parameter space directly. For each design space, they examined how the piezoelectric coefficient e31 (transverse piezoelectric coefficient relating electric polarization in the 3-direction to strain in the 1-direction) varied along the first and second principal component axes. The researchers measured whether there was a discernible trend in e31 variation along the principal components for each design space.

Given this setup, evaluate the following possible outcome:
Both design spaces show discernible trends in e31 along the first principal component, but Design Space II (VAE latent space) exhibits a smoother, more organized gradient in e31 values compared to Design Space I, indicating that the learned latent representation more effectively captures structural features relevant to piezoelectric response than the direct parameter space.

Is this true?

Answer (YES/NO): NO